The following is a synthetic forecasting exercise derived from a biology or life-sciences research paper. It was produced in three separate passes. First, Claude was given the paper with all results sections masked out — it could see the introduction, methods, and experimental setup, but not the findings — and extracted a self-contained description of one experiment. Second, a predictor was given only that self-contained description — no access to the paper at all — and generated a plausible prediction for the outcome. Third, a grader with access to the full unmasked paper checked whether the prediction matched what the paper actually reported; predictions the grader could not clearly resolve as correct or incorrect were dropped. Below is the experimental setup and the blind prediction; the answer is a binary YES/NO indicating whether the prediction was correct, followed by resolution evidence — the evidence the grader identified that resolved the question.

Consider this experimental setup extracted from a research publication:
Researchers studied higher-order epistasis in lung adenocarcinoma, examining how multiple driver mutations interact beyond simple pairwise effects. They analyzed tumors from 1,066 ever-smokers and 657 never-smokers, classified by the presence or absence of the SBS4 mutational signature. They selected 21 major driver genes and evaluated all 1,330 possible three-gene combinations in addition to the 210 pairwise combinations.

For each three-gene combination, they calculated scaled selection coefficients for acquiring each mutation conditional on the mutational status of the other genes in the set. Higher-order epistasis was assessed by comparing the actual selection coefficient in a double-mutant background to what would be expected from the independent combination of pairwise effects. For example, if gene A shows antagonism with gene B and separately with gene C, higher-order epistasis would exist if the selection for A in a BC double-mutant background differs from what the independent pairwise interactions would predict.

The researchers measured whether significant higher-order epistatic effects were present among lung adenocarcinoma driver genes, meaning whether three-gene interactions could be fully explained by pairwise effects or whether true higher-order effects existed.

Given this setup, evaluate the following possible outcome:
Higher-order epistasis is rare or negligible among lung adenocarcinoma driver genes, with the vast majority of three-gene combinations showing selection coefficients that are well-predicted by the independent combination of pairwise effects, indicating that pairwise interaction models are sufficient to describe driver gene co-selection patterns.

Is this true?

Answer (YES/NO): NO